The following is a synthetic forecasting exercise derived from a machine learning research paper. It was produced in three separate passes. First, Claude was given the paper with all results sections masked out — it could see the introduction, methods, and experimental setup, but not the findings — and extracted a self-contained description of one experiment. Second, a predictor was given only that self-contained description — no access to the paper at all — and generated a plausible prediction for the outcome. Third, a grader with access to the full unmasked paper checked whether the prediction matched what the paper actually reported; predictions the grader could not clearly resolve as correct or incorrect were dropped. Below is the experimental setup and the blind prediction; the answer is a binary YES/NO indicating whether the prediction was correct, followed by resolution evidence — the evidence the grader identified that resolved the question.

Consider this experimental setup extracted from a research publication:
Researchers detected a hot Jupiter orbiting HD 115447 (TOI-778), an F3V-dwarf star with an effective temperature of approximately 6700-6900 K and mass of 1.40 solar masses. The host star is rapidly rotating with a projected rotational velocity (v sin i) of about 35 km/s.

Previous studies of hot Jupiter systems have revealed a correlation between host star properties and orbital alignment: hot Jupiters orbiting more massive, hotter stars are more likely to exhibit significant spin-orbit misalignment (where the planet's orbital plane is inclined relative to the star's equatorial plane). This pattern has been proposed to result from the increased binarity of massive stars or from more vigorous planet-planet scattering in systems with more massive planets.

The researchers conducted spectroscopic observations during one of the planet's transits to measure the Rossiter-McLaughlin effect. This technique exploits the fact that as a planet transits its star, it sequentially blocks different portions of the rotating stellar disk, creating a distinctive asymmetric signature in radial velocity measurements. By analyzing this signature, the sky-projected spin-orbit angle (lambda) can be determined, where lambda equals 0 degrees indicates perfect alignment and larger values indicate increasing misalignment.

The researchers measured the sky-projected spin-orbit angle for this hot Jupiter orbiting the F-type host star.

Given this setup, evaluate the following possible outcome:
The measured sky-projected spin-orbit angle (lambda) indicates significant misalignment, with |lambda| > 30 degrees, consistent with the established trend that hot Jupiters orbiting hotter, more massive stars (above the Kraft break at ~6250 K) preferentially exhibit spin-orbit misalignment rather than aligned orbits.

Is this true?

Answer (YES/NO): NO